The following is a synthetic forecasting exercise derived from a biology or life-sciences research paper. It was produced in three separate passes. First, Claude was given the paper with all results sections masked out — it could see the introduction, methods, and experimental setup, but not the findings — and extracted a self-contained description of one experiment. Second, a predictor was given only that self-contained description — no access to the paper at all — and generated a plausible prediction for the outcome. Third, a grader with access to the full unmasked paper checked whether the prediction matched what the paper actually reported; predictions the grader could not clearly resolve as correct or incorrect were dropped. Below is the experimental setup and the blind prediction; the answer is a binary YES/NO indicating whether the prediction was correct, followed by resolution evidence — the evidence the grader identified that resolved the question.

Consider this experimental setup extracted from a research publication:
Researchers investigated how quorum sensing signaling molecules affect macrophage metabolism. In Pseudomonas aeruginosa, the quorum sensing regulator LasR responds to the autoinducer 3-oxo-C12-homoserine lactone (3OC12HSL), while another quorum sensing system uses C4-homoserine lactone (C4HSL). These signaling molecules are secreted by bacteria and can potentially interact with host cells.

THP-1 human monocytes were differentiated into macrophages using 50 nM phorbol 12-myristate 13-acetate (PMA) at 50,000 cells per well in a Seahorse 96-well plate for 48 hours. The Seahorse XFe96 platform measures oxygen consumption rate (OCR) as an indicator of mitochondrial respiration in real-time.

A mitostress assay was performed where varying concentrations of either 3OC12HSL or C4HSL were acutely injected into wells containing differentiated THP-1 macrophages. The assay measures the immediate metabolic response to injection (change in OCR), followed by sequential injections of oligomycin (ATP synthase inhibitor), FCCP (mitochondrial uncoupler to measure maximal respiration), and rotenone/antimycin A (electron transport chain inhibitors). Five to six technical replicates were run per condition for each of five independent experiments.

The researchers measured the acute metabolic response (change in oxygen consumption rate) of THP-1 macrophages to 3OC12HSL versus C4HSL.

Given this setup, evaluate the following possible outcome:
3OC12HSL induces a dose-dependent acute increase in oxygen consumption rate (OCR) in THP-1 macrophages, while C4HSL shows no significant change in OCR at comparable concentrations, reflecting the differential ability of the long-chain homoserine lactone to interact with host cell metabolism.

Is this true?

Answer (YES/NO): NO